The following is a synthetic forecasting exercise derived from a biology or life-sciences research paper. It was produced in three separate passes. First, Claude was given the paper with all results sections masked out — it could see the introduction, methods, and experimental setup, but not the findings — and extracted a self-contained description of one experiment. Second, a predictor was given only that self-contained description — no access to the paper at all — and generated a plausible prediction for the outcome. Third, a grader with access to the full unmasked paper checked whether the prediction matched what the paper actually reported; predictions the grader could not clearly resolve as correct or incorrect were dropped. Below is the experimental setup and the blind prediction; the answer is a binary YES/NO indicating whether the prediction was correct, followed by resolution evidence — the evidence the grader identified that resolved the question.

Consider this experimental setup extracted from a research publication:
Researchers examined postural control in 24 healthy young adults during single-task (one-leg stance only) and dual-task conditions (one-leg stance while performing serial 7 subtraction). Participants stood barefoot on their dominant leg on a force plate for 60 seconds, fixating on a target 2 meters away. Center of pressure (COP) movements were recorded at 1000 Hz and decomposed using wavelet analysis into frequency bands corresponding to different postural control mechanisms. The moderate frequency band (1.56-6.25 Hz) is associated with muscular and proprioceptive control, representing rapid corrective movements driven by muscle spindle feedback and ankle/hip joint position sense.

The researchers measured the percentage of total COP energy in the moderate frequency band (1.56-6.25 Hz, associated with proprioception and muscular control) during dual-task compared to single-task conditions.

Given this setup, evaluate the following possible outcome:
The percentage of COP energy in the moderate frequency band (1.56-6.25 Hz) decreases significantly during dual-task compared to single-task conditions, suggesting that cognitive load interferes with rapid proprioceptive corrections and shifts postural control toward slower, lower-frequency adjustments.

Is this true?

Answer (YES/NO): YES